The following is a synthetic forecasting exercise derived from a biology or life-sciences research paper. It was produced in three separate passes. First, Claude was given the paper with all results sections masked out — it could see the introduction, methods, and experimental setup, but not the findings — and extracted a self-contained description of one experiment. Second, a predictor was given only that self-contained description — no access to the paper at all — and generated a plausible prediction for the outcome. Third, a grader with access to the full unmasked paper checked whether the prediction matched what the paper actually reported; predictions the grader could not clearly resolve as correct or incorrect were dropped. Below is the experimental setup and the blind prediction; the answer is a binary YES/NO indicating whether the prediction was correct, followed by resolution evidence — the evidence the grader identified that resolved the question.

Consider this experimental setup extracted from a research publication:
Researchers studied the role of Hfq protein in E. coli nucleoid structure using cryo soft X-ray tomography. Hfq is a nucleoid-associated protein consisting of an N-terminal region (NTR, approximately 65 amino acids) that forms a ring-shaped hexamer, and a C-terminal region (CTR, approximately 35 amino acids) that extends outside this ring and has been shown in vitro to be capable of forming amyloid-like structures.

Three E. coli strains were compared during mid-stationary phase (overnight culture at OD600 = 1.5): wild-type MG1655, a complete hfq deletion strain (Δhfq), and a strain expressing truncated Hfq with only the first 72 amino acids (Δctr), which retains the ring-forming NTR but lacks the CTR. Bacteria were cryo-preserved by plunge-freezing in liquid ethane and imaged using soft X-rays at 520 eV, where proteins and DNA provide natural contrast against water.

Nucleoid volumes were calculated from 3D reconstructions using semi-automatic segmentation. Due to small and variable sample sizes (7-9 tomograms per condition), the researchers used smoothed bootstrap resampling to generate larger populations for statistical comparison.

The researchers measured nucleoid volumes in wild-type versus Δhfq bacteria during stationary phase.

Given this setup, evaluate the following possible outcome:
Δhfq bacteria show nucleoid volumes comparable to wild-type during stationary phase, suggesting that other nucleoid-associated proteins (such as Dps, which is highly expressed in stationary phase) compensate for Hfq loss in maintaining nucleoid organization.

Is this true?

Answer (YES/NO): NO